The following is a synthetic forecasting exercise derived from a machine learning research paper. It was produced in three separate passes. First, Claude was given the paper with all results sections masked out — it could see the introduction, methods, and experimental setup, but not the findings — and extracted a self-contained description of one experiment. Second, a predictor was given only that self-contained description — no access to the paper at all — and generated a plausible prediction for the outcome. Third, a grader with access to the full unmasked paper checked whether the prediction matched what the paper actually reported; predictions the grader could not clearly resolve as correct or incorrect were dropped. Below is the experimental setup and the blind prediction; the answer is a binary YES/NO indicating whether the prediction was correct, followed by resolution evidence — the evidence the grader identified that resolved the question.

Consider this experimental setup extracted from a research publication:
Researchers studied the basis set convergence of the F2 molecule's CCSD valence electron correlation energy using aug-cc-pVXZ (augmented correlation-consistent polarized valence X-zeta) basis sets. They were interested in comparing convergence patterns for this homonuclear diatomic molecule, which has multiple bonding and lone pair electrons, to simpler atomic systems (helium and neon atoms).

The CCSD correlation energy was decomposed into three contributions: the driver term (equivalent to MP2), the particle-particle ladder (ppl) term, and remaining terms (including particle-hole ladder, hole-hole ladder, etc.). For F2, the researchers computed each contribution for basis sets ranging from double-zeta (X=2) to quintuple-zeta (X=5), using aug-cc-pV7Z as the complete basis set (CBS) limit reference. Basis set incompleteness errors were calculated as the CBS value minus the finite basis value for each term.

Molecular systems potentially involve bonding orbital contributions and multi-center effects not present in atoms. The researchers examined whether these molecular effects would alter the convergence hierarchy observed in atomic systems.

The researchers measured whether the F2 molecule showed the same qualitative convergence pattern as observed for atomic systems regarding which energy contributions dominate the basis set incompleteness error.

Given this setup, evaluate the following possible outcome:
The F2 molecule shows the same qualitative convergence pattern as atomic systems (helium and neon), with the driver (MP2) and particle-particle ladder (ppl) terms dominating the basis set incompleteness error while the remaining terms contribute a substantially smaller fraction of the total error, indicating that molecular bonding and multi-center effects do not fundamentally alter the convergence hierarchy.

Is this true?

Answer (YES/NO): YES